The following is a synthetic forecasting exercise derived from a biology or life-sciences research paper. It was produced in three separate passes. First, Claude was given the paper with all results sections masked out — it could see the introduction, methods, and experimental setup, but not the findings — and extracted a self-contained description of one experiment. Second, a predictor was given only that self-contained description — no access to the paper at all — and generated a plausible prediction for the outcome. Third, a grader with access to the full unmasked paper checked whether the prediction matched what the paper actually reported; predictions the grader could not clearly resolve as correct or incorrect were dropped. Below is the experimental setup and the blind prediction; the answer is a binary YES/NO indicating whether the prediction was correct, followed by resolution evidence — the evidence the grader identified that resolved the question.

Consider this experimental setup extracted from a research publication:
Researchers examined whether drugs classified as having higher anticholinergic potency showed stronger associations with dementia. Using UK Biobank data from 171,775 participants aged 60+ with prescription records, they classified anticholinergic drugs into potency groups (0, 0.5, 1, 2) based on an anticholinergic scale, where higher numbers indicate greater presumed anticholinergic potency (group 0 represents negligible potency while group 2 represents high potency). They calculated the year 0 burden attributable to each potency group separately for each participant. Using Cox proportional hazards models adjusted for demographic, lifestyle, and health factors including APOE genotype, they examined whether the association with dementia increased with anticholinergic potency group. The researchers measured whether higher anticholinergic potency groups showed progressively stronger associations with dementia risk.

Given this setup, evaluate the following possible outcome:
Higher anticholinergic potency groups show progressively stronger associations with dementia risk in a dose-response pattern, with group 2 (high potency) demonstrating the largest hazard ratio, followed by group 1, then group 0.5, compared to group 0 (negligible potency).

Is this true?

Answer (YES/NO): NO